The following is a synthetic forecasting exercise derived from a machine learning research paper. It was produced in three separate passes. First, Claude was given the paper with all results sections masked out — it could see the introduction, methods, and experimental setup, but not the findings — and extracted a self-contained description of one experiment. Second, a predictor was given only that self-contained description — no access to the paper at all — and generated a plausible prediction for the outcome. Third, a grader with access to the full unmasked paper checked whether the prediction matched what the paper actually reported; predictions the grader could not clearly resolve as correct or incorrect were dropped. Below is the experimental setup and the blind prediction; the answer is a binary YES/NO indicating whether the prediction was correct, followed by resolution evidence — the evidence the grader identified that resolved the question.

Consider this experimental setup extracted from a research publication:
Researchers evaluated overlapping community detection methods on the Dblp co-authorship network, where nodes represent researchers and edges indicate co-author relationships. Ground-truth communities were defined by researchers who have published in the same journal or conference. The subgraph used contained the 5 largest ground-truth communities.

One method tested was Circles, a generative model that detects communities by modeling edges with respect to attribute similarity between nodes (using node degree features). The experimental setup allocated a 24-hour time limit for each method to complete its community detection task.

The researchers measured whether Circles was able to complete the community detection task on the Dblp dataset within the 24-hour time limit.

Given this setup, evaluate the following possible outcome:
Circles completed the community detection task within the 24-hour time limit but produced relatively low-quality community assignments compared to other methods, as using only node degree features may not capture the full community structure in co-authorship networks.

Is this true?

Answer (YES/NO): NO